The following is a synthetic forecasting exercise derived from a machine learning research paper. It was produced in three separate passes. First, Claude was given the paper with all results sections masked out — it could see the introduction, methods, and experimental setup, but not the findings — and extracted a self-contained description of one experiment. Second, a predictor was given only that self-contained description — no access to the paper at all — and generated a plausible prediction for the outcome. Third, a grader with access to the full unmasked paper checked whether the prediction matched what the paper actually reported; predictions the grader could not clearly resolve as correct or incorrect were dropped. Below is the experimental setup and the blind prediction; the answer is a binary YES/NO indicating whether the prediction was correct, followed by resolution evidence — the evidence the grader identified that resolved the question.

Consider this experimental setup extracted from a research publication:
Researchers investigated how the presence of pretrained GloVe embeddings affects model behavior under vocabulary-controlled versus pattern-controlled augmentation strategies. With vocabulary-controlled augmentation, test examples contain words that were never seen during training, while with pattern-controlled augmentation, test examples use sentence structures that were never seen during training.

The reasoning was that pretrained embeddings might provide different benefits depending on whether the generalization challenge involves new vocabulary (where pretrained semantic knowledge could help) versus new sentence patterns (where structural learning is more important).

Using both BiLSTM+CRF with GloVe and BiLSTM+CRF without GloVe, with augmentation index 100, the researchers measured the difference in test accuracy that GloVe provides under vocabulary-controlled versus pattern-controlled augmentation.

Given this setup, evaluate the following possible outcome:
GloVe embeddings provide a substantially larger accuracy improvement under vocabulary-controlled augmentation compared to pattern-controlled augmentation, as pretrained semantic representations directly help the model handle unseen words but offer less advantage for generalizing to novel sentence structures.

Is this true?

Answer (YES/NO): YES